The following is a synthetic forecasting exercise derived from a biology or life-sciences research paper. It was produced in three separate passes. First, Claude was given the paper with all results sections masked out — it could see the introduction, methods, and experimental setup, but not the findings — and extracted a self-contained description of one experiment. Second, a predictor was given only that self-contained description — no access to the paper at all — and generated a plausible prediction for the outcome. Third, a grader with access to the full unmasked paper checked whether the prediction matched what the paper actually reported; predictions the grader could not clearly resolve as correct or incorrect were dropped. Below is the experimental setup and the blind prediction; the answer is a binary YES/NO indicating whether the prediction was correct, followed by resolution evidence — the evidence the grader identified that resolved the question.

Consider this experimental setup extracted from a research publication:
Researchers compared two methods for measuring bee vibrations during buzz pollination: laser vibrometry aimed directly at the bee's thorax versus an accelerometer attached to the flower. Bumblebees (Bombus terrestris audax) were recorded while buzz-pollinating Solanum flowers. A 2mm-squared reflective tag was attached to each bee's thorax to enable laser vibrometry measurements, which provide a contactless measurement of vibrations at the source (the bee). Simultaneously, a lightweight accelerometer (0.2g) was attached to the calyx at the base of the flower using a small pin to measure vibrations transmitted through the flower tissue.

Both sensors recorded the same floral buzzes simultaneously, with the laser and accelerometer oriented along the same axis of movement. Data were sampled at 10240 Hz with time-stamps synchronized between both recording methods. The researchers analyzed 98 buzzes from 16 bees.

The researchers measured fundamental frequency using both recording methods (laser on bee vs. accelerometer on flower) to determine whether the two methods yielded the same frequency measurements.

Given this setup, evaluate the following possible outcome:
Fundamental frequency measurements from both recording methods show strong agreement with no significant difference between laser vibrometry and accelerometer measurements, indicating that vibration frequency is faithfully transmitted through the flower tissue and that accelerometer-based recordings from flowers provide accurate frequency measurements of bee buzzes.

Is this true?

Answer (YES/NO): YES